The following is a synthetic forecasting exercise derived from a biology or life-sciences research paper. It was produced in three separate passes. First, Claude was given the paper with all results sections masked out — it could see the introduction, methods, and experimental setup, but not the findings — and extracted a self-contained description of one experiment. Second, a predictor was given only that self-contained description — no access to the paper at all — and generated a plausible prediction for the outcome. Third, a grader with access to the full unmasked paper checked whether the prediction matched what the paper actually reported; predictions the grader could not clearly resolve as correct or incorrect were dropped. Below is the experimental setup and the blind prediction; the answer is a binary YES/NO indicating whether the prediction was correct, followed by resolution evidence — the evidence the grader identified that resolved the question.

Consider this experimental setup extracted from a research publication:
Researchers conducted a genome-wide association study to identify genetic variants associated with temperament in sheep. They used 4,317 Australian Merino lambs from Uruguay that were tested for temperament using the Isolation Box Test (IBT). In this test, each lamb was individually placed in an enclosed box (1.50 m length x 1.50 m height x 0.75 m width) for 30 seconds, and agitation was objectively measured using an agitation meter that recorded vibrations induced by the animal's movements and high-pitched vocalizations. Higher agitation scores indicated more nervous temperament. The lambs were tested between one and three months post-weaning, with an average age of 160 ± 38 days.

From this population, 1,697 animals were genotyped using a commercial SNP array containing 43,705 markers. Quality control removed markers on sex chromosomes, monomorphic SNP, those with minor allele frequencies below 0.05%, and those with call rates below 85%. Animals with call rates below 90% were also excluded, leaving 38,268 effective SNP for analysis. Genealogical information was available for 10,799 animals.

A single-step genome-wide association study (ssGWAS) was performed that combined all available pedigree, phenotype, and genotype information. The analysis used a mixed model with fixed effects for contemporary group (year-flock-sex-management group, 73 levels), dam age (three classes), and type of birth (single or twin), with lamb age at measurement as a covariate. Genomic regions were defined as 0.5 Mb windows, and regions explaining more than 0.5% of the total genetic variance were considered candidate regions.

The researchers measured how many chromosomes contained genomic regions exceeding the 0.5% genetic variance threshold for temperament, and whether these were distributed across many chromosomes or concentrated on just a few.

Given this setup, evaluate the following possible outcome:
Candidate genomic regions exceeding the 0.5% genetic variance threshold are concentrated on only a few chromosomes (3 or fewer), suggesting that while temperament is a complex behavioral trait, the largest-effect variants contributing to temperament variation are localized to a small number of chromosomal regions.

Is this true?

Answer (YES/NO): YES